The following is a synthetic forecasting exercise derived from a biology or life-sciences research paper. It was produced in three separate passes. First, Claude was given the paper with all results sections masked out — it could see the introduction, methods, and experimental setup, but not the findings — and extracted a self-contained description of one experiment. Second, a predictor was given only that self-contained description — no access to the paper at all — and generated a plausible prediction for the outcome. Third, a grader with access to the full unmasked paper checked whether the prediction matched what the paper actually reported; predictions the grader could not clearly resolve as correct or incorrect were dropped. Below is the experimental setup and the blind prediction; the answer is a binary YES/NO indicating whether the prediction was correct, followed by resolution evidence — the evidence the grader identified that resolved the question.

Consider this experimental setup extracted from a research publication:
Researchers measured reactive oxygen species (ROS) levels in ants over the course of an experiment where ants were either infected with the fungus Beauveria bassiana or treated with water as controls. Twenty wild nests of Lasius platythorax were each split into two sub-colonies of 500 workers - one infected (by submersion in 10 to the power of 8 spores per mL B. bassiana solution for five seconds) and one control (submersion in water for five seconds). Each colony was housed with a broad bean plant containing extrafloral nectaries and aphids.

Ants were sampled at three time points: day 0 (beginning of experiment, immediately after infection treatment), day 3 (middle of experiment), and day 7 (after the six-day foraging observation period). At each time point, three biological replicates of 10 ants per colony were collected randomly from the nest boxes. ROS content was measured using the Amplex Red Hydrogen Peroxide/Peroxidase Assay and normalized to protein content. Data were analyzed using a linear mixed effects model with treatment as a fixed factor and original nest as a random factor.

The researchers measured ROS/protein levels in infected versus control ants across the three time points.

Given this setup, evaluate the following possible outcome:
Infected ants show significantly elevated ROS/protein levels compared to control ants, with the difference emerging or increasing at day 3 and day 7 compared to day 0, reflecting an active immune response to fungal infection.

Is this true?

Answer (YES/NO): NO